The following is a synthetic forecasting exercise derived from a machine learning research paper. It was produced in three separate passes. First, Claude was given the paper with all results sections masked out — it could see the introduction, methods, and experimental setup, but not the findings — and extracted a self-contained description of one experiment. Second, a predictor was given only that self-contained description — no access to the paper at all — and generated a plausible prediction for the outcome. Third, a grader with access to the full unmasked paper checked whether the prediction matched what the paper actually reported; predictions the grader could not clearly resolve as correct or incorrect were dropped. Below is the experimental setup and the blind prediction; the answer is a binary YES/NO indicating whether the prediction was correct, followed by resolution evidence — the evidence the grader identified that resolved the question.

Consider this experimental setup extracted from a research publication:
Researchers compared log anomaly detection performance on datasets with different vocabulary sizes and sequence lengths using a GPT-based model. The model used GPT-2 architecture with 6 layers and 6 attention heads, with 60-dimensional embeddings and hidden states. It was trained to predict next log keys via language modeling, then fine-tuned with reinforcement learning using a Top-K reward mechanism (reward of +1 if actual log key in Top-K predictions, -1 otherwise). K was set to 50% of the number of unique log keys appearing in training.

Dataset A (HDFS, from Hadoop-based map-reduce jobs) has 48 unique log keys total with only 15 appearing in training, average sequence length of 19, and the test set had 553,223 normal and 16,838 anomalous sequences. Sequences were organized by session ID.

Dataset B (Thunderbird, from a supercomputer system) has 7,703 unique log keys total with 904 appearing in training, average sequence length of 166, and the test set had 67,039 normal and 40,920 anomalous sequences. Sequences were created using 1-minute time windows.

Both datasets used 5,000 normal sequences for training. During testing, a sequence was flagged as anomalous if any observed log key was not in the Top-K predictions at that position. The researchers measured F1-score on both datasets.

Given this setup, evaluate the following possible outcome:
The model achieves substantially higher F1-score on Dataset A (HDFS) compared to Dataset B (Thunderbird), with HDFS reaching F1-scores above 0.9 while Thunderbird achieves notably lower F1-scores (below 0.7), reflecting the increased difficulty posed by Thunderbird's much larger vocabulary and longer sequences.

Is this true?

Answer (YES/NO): NO